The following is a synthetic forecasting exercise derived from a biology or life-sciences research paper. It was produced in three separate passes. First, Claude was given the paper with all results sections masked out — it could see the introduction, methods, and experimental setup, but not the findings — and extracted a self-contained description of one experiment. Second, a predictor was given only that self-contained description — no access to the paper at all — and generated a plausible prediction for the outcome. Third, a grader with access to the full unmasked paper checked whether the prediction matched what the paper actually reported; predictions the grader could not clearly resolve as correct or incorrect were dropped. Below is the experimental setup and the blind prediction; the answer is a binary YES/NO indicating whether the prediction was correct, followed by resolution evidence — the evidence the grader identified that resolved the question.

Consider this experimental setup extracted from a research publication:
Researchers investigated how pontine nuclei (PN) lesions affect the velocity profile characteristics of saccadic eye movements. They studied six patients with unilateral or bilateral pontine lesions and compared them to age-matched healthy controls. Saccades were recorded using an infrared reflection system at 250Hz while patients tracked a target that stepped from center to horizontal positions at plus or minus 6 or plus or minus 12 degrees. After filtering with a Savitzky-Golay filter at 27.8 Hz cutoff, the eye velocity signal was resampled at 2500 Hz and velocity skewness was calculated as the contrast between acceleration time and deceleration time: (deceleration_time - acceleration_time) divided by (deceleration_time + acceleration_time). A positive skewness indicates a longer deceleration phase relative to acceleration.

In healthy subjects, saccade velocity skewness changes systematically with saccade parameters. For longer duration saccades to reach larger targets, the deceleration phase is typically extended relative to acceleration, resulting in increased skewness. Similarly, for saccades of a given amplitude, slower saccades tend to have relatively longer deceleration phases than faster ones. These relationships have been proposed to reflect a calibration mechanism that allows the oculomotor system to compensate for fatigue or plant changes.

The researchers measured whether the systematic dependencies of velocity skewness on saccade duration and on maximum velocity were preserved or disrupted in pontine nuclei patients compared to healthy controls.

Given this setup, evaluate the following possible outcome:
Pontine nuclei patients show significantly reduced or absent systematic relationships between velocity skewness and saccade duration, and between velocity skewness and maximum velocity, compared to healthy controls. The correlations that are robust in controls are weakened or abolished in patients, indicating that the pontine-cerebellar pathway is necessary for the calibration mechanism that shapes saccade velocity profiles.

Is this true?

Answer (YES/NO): YES